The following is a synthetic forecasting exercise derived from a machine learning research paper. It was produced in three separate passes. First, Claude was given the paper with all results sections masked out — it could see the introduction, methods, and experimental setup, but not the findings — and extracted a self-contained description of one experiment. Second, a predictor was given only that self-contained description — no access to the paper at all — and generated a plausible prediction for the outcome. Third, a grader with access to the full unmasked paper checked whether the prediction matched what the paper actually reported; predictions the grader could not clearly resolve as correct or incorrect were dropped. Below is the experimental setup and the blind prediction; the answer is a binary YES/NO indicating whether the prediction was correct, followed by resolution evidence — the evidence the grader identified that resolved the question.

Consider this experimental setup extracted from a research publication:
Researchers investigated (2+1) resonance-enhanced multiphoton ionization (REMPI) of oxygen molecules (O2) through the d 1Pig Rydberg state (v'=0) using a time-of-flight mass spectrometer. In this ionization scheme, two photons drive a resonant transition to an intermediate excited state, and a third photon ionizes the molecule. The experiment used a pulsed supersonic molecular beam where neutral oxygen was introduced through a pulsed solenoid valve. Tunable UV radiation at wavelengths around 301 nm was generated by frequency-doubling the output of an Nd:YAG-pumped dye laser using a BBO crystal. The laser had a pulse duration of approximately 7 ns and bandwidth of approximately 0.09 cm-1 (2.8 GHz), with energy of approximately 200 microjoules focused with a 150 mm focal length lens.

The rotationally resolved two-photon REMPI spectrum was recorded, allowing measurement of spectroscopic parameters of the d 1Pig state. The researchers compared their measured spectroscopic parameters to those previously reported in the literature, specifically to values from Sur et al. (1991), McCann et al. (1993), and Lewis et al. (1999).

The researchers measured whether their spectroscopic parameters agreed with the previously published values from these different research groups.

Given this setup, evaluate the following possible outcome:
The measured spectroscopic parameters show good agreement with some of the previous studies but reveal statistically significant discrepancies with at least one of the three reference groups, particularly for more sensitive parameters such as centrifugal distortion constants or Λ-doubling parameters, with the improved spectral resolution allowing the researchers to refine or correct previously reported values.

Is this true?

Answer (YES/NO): NO